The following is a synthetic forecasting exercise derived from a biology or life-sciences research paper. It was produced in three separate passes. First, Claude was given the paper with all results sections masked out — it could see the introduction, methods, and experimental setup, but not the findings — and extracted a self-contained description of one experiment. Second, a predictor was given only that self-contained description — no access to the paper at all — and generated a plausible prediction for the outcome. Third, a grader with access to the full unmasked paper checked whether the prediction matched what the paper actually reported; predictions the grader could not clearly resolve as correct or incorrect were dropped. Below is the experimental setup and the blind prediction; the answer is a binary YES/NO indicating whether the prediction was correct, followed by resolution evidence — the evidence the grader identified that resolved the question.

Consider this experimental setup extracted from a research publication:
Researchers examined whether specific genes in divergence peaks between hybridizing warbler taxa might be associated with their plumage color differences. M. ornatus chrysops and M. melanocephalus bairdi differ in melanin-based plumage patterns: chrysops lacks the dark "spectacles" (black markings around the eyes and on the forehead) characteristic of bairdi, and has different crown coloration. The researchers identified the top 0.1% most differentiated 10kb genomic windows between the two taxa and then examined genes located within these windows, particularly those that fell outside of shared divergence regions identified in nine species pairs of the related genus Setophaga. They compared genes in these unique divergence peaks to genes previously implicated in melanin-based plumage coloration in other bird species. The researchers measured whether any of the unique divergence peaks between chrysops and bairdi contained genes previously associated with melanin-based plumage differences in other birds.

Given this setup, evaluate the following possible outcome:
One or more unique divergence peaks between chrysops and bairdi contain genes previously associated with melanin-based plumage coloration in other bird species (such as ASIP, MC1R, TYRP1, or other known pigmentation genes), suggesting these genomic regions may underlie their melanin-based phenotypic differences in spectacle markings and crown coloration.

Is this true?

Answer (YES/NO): YES